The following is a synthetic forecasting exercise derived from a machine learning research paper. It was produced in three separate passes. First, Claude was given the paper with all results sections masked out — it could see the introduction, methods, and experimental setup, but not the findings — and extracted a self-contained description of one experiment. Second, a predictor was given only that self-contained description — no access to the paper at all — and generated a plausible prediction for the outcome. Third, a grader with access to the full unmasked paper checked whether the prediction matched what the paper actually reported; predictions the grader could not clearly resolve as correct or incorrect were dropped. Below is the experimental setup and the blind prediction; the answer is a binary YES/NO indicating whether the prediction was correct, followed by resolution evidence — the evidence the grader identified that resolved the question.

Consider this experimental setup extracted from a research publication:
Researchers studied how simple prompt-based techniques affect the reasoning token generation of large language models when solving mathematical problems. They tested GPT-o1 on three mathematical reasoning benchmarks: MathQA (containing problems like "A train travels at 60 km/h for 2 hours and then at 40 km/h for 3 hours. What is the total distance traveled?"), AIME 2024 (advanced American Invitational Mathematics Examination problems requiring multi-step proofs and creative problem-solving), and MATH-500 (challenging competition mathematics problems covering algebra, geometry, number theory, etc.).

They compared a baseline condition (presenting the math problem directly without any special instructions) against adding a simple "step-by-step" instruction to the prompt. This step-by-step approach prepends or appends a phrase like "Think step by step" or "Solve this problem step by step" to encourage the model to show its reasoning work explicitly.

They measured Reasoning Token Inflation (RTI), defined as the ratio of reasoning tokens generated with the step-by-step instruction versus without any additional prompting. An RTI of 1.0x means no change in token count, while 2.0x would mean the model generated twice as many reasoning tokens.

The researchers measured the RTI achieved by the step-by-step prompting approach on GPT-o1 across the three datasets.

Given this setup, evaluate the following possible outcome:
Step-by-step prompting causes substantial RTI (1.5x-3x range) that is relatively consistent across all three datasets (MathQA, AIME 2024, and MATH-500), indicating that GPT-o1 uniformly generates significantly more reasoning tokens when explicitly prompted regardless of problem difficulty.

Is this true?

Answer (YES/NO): NO